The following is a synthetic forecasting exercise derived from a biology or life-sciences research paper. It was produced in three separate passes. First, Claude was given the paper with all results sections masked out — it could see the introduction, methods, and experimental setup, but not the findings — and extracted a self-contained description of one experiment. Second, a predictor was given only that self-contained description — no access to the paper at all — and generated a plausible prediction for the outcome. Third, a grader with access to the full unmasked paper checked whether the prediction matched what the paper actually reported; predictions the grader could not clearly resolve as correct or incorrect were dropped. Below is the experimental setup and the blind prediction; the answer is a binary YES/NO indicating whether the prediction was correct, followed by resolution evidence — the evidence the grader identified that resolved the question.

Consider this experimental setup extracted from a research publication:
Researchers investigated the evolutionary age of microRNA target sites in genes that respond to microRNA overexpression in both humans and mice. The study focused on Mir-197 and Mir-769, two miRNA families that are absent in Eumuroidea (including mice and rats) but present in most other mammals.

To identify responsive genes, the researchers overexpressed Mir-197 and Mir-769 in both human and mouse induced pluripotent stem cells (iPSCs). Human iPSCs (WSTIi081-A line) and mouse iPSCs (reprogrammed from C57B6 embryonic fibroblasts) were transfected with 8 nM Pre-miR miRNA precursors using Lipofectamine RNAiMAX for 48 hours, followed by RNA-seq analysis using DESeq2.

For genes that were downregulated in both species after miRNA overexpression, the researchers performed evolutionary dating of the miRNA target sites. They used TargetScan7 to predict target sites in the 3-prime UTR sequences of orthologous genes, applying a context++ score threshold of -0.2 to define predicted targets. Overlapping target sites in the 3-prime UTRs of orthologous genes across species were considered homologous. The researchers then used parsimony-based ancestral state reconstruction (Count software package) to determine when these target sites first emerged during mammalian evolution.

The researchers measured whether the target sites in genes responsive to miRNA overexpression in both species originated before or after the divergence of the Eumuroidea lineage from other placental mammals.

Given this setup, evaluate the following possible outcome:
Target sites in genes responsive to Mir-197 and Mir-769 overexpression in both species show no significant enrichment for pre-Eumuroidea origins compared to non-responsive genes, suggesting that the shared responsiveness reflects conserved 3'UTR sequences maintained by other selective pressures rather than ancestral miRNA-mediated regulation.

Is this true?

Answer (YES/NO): NO